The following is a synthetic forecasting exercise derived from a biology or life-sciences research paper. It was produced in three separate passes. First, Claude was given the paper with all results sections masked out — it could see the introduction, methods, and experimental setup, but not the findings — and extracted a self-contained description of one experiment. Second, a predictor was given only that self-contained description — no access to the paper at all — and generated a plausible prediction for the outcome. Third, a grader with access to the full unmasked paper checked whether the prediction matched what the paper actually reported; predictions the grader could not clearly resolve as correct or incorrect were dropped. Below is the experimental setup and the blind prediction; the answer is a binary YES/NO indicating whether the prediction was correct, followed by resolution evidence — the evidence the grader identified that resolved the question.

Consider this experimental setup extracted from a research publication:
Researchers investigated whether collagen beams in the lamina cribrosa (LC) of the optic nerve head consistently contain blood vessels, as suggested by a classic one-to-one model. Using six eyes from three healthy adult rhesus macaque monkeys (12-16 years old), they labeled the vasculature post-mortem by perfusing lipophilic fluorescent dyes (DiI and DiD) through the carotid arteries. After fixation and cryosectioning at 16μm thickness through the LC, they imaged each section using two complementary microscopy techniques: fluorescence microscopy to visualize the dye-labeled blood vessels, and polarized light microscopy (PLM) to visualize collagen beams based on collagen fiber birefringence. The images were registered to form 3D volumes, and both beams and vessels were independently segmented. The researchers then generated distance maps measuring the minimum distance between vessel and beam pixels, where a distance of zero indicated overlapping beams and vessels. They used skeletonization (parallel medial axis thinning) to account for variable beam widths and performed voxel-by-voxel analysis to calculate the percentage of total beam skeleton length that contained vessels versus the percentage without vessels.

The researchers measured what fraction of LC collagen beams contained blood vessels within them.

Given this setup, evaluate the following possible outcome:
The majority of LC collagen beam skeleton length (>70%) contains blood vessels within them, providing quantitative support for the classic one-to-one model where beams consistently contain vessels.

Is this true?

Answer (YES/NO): NO